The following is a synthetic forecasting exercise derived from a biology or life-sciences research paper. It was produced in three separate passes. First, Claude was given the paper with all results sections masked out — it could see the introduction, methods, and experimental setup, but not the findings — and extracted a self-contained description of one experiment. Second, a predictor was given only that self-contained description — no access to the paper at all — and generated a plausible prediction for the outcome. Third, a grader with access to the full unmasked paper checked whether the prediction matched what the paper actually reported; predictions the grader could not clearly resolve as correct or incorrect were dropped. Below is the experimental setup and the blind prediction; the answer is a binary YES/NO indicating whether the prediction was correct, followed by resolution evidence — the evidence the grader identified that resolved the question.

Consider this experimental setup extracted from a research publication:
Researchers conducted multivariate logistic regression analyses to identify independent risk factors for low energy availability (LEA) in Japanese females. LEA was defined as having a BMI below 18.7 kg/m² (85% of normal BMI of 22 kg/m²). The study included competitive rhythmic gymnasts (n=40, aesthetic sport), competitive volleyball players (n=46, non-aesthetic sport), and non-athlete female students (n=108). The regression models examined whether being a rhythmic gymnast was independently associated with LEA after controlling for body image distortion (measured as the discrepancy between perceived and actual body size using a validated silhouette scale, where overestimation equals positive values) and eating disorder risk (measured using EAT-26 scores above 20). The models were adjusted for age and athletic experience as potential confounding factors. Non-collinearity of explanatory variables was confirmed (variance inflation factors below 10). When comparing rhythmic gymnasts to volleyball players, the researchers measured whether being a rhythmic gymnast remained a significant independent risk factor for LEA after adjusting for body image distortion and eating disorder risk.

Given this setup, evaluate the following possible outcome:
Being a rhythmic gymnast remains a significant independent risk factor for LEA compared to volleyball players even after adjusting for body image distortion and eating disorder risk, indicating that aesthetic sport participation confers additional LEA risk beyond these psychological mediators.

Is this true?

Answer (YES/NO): YES